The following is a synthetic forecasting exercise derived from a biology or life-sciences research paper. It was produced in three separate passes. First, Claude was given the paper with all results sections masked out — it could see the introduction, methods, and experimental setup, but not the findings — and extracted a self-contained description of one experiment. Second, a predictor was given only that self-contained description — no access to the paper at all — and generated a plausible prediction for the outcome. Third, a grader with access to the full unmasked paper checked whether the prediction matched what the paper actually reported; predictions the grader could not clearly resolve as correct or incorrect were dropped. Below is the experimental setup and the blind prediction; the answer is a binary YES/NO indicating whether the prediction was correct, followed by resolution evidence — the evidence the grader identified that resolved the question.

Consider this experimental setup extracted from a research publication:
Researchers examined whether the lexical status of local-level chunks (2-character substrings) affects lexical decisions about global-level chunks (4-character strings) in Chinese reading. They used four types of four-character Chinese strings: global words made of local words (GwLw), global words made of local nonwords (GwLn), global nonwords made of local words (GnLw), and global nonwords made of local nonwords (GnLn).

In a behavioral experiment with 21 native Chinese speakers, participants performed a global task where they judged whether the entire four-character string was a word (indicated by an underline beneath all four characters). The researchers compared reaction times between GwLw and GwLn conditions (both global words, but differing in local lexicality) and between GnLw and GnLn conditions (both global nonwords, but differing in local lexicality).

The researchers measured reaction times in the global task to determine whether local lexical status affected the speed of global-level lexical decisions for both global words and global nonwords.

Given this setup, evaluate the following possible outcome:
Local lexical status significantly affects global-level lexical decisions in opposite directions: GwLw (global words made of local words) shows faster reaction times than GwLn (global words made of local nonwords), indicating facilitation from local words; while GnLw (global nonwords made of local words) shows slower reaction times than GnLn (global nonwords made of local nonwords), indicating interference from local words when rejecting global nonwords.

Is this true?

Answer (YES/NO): NO